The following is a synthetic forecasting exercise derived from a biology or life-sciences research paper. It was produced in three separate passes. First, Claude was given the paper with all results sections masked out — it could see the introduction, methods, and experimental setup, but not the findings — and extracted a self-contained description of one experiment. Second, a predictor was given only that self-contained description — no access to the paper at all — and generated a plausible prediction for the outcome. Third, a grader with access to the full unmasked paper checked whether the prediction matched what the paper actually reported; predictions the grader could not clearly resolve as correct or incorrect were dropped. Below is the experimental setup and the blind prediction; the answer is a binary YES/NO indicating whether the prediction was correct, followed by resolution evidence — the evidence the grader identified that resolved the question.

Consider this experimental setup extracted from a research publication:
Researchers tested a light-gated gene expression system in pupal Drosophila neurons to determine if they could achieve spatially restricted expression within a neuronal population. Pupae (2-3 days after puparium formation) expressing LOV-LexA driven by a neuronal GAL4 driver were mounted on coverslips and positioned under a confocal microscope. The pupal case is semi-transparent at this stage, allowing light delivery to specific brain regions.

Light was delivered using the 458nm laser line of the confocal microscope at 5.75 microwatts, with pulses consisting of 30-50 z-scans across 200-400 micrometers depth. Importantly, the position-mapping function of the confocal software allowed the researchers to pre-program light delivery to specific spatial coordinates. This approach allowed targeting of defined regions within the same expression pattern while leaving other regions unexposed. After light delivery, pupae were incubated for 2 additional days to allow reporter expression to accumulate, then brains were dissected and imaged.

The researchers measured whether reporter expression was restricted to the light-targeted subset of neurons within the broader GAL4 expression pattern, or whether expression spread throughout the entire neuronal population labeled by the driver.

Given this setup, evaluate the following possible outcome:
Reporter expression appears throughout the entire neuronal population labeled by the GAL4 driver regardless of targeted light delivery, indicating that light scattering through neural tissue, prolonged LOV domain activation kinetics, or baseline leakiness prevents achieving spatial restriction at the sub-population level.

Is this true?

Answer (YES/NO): NO